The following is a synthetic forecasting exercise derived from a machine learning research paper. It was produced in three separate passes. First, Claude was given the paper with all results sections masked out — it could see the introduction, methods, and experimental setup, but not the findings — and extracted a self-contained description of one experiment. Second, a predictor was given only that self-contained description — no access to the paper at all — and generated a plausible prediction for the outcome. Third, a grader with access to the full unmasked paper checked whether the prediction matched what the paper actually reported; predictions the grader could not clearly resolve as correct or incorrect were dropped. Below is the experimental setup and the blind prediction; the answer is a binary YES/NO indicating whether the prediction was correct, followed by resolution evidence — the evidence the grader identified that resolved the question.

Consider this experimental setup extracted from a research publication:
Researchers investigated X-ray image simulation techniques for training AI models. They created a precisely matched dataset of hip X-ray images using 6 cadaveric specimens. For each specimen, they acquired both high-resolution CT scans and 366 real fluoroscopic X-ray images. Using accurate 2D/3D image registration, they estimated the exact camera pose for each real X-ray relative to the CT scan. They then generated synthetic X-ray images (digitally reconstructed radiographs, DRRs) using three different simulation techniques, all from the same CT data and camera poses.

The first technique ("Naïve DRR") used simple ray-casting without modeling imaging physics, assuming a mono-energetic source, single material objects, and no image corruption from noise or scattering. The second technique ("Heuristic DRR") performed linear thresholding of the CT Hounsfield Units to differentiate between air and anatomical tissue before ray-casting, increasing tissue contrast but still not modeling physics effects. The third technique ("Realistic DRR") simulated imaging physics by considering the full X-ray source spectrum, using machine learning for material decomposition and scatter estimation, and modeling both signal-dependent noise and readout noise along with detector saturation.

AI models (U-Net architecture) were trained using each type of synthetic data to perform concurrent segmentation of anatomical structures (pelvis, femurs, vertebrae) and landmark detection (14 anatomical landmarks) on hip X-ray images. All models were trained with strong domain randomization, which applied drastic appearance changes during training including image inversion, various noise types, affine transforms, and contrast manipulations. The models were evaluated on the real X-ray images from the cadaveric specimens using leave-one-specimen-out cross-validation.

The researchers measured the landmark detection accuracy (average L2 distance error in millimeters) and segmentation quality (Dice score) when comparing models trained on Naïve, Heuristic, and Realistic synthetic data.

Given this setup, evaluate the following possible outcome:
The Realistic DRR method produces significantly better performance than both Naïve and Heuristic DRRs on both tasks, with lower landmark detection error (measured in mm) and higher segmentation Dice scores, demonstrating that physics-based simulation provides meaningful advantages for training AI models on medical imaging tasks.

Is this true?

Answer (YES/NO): YES